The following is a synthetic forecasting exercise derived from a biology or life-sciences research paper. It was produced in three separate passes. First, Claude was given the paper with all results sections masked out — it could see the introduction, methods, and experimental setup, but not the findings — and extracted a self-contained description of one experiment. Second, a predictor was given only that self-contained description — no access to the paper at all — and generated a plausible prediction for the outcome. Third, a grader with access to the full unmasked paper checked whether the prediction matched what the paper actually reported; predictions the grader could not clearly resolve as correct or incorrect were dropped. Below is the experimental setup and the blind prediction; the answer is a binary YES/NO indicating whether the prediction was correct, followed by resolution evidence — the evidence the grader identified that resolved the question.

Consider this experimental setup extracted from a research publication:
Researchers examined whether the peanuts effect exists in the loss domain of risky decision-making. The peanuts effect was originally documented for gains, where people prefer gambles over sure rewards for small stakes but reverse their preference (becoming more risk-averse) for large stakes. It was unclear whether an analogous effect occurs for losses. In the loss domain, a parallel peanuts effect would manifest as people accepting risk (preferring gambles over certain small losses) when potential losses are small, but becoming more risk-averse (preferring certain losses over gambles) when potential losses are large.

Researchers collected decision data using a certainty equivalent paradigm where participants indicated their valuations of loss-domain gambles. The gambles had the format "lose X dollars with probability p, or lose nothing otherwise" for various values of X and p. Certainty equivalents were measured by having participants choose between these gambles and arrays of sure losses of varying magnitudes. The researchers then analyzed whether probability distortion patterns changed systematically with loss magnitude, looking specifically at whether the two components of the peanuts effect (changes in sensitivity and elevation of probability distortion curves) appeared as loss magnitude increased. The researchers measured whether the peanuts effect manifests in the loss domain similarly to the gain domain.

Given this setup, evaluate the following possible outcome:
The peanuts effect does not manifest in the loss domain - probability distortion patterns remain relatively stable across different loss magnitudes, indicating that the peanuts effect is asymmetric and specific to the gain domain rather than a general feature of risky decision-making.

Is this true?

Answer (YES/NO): NO